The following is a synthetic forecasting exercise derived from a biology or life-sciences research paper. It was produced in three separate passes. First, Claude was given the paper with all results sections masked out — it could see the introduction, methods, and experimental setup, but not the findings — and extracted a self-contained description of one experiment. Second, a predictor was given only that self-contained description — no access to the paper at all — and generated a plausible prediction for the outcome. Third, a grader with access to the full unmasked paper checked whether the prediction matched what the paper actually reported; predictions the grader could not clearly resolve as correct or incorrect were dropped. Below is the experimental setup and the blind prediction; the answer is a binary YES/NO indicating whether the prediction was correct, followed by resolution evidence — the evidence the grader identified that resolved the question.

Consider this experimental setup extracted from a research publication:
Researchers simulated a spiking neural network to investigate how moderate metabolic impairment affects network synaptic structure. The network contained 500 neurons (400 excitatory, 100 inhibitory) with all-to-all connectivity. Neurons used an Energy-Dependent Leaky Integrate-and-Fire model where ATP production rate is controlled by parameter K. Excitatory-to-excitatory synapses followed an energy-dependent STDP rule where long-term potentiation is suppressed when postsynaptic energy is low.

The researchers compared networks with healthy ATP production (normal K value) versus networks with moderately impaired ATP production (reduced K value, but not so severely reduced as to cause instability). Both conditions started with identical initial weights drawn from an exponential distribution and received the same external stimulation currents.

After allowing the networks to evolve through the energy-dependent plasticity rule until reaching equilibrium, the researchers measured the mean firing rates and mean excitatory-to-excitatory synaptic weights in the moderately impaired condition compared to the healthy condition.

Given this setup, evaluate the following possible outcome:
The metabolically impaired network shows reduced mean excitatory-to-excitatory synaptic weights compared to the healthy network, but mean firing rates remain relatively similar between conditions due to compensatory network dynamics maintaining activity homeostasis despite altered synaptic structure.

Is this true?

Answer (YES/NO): NO